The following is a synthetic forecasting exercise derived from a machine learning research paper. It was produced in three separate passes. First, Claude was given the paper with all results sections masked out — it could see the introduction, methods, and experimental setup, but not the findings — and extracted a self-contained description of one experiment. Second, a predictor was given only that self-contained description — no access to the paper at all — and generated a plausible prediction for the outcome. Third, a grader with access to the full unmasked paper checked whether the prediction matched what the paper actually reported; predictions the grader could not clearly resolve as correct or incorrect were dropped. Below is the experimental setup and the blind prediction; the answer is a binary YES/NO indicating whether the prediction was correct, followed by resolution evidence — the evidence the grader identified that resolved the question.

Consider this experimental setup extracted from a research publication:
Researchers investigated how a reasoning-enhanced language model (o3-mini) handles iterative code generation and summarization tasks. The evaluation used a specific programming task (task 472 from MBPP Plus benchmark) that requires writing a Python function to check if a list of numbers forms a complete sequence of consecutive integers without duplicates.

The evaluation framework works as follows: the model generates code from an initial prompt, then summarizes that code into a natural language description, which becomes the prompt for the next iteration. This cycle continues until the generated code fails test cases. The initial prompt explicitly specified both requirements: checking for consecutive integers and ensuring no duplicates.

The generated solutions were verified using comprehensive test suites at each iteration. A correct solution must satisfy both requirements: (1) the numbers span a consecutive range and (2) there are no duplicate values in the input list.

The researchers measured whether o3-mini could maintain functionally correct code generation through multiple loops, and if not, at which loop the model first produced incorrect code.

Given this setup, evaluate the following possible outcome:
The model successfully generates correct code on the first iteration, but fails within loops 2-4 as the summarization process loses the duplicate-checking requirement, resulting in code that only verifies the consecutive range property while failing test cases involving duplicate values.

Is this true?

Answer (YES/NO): YES